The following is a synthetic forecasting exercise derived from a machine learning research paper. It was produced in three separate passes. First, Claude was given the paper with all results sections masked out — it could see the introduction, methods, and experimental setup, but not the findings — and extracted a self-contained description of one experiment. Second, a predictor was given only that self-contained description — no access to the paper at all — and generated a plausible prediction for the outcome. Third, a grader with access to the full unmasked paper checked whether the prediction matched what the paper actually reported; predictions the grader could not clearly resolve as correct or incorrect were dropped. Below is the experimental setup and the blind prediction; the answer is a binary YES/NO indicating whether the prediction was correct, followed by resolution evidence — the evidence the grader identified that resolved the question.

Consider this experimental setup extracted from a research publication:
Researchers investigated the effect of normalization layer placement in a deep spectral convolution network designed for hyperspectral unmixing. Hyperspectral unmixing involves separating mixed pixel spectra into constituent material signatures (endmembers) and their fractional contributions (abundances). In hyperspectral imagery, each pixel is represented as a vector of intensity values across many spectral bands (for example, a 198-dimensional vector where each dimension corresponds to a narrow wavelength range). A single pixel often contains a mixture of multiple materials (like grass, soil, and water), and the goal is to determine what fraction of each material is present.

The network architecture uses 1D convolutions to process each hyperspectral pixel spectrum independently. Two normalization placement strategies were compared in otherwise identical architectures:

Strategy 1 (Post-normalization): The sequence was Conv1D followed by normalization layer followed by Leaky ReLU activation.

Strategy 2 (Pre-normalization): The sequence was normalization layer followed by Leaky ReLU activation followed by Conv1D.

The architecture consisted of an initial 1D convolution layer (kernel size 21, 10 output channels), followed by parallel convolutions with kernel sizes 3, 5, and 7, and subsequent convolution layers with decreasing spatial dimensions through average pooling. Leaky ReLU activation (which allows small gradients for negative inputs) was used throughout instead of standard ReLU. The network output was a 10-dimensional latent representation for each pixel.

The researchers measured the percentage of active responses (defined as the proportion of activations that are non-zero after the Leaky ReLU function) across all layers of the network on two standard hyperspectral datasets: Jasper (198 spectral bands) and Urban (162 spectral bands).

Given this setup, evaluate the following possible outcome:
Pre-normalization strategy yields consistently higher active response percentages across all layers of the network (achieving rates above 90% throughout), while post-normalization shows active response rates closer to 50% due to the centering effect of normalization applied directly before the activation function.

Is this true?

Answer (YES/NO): NO